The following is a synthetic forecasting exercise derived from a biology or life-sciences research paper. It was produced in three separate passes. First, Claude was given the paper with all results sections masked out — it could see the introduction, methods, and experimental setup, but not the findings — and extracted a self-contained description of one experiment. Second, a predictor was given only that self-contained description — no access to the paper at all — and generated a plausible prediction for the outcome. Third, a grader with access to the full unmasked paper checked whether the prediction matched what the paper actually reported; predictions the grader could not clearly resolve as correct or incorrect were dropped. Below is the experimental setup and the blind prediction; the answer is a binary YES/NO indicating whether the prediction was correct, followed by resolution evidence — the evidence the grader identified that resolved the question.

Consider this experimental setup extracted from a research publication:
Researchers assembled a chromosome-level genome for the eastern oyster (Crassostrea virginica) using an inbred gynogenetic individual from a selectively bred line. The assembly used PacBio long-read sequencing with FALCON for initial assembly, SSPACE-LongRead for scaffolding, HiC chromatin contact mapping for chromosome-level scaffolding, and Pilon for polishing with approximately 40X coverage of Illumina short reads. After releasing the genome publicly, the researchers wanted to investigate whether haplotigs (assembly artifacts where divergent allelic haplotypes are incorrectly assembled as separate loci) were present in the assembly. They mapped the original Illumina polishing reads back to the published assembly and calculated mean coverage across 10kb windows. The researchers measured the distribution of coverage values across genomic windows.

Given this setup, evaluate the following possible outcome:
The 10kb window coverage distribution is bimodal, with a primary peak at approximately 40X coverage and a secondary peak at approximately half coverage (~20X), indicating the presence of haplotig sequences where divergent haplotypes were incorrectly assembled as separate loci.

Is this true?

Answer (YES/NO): NO